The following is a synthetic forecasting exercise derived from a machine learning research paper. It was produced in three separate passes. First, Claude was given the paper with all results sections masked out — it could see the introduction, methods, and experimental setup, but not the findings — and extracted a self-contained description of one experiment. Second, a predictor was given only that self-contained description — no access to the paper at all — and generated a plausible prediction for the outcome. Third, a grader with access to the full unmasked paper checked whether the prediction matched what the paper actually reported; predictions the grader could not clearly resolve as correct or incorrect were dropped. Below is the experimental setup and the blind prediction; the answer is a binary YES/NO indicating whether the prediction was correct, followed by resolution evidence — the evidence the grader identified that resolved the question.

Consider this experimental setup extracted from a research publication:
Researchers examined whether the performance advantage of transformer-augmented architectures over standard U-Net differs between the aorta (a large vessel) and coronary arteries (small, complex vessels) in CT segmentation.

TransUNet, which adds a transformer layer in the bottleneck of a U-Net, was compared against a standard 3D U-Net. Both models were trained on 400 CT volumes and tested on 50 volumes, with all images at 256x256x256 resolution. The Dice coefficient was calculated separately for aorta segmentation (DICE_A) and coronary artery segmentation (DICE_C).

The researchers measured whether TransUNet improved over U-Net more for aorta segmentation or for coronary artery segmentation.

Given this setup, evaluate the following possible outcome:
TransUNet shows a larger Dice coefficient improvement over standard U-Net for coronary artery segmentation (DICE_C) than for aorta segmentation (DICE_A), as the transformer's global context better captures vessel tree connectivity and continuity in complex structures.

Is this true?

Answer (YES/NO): NO